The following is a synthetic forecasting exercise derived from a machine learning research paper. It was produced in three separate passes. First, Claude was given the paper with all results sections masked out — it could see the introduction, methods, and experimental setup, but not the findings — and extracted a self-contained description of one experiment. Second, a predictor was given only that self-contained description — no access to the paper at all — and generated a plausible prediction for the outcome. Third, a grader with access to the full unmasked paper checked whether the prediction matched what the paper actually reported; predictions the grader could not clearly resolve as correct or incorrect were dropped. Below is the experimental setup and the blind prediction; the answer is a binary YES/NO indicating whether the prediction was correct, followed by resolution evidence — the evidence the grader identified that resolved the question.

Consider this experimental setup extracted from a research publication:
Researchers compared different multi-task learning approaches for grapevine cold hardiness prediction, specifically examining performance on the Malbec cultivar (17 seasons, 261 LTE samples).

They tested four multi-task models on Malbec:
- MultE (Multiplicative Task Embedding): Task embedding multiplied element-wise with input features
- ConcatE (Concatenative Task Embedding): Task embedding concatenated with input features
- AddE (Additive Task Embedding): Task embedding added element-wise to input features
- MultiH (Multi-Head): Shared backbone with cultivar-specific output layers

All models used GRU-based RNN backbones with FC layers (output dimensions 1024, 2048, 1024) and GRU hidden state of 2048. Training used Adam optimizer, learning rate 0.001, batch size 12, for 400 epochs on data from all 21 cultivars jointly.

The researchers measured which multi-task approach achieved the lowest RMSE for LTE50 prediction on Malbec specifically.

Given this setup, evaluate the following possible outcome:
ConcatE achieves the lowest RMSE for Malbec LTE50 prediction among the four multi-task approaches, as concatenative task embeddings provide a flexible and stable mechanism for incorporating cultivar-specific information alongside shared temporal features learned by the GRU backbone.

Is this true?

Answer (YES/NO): NO